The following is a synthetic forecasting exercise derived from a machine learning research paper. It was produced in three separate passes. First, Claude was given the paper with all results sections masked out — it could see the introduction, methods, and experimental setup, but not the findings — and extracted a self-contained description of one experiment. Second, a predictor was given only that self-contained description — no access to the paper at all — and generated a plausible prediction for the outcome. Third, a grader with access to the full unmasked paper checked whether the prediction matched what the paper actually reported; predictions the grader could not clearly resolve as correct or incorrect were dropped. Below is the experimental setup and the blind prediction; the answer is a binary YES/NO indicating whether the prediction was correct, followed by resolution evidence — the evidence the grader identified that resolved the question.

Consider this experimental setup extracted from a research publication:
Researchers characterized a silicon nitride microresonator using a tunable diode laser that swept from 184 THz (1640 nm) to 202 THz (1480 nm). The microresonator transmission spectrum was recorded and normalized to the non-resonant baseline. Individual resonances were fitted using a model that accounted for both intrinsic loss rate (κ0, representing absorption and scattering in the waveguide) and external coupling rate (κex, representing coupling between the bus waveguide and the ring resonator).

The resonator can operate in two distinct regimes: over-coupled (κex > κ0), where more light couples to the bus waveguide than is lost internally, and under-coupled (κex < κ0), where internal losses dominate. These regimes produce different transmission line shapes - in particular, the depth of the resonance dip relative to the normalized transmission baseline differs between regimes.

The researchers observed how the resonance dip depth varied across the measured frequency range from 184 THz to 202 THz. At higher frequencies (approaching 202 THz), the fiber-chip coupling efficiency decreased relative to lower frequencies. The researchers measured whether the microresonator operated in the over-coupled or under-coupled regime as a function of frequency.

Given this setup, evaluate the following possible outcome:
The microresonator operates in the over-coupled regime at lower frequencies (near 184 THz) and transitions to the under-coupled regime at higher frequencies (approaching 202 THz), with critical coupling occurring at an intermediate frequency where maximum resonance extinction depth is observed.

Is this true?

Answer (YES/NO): YES